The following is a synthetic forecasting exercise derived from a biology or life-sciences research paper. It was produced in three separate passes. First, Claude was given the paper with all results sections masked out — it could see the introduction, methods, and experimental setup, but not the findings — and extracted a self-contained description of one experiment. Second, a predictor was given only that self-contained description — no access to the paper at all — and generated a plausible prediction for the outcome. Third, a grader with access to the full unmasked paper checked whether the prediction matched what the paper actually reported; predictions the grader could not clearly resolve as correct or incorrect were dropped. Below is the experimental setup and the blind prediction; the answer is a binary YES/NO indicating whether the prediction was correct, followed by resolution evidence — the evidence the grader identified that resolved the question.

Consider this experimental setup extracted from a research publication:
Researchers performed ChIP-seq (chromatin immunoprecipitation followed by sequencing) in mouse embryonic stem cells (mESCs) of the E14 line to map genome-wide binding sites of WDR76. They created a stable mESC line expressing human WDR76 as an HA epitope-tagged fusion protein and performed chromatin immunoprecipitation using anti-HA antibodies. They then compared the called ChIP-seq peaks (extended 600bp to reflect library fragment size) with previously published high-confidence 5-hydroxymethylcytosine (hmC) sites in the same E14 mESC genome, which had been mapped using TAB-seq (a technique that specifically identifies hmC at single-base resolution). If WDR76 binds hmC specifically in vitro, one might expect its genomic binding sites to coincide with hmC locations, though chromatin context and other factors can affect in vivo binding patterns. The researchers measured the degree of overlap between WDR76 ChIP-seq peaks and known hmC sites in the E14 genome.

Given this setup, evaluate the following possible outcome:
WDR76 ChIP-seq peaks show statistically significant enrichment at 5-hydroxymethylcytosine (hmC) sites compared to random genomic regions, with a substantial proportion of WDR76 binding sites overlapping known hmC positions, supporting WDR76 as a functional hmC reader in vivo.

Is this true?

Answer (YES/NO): YES